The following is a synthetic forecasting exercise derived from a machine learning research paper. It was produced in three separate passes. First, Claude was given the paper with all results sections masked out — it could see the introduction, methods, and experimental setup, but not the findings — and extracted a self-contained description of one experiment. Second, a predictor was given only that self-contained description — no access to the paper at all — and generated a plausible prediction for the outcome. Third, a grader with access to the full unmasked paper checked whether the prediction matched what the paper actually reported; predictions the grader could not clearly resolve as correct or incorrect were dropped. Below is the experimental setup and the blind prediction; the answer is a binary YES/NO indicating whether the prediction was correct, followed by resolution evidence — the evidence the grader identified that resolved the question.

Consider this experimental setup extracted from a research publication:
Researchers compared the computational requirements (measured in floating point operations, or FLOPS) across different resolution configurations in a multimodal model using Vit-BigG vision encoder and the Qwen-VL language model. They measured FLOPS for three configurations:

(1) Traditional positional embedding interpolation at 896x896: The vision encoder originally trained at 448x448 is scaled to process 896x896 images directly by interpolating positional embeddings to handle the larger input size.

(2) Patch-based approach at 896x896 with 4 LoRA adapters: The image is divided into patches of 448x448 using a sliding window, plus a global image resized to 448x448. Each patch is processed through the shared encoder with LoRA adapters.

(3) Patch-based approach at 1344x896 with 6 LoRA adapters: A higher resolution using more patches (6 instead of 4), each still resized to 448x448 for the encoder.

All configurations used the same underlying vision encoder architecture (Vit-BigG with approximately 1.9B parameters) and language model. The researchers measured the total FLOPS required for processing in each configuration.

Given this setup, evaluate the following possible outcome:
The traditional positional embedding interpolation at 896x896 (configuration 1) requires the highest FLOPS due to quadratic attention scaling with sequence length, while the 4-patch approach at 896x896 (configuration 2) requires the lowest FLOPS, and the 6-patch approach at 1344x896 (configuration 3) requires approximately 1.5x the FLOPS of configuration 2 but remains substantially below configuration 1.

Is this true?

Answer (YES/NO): NO